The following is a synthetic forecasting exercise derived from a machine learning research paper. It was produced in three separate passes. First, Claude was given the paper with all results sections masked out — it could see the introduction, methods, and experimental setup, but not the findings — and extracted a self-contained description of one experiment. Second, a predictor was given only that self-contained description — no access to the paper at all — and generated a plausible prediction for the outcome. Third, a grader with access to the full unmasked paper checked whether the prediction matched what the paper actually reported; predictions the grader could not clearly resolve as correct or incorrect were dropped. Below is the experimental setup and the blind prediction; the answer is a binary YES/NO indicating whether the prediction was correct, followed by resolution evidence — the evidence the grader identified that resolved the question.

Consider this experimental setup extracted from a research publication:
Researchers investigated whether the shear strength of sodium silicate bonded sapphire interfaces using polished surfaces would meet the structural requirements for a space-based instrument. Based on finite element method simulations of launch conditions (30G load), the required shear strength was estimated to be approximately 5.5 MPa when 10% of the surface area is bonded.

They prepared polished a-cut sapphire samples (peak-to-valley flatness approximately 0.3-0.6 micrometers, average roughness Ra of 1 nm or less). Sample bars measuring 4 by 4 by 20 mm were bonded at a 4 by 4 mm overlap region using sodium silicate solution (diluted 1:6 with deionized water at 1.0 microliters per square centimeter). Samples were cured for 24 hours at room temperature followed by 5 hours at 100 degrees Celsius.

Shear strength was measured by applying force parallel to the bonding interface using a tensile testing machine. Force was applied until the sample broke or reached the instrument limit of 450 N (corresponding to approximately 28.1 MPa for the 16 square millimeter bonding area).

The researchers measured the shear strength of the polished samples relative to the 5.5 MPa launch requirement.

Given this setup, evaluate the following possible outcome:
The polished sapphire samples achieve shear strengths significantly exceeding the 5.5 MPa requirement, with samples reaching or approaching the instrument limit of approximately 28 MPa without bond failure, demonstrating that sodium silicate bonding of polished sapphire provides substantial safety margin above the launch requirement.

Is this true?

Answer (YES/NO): YES